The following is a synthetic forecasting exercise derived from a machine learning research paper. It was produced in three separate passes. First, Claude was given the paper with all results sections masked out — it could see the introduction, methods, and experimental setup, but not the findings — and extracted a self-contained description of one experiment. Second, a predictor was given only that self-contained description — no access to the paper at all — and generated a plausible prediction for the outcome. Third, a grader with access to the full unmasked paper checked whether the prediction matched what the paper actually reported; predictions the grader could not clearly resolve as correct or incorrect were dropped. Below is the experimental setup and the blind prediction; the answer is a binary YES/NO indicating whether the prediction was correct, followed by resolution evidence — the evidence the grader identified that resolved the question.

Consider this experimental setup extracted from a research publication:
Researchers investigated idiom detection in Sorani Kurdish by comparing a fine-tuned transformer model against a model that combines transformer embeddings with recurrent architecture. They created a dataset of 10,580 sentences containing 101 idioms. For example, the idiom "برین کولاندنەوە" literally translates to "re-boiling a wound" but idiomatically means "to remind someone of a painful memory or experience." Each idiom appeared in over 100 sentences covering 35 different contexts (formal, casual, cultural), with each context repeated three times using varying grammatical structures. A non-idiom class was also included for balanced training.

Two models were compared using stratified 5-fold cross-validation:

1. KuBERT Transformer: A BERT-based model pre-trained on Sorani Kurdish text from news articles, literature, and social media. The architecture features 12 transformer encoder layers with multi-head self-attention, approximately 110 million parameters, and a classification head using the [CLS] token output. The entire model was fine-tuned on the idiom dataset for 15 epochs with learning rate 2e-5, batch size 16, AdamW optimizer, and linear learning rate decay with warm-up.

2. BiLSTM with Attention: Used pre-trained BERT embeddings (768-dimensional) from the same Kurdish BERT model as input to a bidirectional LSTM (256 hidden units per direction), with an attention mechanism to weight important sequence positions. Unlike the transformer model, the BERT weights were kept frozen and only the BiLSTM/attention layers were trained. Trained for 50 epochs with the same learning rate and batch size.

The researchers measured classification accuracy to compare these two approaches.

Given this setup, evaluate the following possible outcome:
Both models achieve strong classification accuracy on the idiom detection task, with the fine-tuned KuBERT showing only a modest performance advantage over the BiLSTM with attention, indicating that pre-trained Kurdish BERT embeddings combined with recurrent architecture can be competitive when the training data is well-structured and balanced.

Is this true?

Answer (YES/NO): NO